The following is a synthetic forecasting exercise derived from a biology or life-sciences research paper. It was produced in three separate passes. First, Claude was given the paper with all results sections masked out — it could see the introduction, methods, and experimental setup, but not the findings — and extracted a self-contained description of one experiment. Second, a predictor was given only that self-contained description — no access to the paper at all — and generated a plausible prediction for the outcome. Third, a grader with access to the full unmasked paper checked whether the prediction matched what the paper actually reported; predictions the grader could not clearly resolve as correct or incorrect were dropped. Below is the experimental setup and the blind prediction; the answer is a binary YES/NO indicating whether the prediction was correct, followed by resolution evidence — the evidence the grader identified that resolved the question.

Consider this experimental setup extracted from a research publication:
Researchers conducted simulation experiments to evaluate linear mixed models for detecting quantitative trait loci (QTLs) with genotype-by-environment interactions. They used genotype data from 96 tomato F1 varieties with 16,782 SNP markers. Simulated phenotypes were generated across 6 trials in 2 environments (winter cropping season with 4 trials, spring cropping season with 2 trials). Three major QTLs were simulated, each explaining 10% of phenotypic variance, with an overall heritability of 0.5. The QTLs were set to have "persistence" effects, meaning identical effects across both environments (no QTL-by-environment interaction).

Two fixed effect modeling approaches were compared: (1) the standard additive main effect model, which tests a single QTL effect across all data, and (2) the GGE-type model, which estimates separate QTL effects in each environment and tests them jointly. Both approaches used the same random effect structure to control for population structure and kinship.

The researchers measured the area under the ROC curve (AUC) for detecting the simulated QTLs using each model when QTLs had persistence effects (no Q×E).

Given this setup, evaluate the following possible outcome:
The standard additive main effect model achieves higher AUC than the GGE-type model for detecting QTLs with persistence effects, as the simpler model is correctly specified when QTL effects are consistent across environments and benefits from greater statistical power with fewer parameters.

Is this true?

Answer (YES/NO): YES